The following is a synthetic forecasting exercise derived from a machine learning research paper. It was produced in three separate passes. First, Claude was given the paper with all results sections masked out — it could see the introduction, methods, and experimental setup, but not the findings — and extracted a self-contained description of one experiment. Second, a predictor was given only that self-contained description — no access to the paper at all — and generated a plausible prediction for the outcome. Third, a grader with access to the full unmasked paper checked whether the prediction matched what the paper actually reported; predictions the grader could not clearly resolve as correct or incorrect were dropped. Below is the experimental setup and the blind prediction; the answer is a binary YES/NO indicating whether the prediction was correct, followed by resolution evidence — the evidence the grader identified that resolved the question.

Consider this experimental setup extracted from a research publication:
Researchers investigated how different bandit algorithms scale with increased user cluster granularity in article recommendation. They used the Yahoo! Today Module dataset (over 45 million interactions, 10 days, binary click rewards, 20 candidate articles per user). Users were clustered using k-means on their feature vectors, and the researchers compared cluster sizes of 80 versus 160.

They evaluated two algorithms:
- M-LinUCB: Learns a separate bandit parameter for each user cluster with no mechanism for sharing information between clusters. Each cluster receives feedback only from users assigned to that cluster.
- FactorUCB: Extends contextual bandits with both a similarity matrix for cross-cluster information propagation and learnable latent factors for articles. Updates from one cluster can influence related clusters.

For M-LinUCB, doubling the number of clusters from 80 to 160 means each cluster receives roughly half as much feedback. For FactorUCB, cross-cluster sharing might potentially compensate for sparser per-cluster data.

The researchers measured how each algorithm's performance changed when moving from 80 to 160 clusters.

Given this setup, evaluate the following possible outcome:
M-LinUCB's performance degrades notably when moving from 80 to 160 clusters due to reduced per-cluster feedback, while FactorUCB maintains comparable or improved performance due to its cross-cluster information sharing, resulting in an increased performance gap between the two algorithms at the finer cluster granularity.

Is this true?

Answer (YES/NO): YES